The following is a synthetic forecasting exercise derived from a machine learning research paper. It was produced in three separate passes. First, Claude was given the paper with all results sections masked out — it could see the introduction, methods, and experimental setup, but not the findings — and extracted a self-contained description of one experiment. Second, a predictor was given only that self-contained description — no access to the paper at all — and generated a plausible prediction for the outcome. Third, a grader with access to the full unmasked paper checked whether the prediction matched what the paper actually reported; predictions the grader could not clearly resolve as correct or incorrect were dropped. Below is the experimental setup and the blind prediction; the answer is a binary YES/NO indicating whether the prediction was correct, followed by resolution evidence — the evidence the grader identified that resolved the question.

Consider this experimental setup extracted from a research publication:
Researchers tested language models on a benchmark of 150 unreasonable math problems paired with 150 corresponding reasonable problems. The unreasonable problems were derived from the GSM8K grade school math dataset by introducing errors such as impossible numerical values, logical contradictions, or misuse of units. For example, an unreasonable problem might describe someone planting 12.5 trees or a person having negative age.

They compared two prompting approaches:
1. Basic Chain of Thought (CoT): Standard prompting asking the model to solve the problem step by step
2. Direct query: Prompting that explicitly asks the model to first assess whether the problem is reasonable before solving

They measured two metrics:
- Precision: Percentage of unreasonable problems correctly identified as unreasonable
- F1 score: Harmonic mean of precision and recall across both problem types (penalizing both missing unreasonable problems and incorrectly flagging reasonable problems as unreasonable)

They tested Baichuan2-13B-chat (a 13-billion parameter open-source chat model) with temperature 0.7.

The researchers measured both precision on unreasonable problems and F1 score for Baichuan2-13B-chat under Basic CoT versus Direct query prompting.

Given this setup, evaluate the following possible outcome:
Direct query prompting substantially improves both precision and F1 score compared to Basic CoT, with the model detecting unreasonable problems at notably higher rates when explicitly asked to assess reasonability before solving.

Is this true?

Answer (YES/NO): NO